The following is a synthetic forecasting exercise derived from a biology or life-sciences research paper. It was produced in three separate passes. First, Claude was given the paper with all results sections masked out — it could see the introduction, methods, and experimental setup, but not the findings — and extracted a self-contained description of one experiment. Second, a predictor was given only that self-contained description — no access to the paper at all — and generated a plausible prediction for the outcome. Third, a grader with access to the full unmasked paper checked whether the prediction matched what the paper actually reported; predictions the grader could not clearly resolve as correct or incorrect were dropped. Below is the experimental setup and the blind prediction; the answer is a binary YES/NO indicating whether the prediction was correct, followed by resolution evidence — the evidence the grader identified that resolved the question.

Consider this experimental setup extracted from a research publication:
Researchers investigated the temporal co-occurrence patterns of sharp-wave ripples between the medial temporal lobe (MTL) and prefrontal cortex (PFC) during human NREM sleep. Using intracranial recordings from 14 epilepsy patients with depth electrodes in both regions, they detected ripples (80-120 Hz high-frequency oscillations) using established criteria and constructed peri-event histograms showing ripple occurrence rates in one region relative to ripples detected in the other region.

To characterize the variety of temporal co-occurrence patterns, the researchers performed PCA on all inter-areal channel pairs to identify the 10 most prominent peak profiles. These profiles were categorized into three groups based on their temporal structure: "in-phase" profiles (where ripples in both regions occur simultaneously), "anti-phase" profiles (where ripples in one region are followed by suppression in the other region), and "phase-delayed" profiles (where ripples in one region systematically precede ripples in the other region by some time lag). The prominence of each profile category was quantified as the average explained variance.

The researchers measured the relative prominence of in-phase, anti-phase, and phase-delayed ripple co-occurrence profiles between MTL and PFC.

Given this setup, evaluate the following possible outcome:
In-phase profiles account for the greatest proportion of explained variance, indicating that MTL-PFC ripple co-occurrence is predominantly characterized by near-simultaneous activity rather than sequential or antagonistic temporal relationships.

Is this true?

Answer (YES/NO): YES